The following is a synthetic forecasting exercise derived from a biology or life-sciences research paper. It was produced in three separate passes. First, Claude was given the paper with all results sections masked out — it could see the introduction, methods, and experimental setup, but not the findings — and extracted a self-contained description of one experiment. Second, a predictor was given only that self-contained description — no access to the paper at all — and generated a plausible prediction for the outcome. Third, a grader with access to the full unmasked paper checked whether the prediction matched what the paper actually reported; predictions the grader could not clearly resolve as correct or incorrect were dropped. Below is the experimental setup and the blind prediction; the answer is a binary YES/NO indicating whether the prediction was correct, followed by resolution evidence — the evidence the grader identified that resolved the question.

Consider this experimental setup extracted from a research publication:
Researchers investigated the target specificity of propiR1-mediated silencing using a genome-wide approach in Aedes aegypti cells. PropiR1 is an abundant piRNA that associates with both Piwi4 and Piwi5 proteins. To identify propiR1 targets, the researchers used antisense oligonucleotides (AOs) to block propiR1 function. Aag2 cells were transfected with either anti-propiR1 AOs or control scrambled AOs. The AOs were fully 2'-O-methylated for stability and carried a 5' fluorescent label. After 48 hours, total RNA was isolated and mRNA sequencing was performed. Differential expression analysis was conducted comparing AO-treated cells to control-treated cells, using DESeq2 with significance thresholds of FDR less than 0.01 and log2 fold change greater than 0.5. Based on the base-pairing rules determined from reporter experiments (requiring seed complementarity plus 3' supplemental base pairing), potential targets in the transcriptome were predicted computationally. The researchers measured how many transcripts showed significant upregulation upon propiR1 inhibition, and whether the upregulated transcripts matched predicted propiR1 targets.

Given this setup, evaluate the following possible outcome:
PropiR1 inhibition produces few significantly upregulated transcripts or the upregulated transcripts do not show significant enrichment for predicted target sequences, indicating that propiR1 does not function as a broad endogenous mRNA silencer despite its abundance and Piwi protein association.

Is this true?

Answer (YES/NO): YES